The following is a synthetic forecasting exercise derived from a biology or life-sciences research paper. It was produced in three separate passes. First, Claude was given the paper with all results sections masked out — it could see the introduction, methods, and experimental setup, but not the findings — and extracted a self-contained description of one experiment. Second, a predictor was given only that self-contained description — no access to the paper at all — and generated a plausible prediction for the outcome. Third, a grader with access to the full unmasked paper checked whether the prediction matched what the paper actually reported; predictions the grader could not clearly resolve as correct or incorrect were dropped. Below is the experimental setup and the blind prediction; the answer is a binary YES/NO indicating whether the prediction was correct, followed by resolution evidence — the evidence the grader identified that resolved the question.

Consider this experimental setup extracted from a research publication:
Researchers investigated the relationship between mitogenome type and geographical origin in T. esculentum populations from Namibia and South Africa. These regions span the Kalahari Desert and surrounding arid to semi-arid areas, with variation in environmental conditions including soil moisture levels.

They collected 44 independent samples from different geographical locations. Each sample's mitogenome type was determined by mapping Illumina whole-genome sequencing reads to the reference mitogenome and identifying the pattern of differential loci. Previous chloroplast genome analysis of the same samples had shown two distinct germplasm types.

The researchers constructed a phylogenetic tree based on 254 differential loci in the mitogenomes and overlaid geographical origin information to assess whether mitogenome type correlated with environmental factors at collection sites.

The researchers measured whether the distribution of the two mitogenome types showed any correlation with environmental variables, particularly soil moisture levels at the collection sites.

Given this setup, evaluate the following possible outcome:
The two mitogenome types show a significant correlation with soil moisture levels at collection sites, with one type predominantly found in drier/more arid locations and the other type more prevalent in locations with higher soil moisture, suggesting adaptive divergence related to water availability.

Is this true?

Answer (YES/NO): NO